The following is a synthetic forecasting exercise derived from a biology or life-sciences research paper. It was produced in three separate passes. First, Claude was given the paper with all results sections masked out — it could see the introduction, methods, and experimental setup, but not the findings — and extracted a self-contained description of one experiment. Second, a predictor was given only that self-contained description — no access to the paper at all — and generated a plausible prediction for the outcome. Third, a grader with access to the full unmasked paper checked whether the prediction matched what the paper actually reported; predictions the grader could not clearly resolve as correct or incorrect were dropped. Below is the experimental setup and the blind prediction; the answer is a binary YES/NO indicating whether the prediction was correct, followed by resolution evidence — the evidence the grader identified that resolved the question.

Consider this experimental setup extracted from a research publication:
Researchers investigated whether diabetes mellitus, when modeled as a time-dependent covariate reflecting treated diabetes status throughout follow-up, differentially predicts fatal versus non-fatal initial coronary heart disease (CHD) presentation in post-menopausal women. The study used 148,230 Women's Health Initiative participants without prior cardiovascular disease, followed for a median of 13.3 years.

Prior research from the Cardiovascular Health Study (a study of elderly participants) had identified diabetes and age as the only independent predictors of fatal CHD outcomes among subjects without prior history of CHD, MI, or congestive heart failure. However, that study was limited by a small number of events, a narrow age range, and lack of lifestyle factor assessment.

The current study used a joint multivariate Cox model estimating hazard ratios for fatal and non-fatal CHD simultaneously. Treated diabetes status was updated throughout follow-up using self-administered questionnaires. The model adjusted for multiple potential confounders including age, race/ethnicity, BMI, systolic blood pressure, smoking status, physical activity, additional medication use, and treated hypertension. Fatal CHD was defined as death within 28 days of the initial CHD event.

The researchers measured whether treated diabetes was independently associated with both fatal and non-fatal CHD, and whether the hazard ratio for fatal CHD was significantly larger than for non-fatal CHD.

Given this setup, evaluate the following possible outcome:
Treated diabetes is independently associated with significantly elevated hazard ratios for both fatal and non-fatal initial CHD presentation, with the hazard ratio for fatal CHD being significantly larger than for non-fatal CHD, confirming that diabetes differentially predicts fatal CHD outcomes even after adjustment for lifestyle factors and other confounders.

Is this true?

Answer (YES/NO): NO